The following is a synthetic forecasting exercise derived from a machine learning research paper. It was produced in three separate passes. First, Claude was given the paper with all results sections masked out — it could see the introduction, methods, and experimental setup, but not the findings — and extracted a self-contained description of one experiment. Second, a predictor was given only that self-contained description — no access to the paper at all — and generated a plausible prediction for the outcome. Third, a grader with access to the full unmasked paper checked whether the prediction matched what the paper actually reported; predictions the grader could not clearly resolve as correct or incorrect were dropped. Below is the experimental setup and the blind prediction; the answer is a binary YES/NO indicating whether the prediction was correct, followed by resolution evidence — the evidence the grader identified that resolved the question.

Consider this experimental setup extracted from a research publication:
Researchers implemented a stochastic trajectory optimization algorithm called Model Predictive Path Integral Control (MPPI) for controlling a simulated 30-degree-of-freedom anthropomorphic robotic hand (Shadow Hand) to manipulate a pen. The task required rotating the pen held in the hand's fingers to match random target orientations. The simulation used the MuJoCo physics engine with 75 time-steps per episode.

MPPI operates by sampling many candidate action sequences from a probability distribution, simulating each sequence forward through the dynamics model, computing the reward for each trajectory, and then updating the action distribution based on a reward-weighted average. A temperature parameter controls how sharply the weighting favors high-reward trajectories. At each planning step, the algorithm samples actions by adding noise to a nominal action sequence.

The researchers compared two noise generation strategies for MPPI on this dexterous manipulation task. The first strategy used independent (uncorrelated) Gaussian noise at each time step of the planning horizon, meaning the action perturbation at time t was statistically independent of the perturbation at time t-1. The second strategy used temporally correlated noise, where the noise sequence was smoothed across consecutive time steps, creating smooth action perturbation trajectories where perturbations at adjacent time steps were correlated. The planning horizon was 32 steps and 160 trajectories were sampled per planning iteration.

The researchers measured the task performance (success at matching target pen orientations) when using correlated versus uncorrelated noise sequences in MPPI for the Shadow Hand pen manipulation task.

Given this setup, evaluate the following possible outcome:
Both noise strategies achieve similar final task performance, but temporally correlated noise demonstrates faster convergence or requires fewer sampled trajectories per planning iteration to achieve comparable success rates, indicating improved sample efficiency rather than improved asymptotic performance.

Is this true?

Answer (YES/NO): NO